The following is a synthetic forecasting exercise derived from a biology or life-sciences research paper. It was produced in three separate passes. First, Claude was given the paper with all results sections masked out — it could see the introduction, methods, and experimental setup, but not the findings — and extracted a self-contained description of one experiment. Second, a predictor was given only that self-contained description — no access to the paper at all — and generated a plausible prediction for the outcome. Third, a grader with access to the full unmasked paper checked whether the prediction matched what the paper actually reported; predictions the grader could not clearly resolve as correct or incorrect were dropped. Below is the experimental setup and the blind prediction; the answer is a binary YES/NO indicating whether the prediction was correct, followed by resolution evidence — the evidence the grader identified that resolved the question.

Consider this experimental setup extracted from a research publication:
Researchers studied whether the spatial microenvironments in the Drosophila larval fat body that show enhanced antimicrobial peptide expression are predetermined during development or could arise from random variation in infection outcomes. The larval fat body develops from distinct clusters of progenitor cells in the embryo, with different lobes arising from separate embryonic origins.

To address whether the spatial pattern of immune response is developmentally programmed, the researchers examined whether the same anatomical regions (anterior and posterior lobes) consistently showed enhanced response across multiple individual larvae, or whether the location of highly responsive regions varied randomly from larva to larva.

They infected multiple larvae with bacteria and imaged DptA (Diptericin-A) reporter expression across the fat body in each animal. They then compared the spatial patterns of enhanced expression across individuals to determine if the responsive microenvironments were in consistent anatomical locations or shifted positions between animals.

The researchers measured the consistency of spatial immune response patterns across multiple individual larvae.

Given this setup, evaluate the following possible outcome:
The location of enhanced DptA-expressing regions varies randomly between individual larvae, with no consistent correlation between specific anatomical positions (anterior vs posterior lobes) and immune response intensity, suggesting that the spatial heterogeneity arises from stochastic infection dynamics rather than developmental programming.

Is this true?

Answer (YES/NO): NO